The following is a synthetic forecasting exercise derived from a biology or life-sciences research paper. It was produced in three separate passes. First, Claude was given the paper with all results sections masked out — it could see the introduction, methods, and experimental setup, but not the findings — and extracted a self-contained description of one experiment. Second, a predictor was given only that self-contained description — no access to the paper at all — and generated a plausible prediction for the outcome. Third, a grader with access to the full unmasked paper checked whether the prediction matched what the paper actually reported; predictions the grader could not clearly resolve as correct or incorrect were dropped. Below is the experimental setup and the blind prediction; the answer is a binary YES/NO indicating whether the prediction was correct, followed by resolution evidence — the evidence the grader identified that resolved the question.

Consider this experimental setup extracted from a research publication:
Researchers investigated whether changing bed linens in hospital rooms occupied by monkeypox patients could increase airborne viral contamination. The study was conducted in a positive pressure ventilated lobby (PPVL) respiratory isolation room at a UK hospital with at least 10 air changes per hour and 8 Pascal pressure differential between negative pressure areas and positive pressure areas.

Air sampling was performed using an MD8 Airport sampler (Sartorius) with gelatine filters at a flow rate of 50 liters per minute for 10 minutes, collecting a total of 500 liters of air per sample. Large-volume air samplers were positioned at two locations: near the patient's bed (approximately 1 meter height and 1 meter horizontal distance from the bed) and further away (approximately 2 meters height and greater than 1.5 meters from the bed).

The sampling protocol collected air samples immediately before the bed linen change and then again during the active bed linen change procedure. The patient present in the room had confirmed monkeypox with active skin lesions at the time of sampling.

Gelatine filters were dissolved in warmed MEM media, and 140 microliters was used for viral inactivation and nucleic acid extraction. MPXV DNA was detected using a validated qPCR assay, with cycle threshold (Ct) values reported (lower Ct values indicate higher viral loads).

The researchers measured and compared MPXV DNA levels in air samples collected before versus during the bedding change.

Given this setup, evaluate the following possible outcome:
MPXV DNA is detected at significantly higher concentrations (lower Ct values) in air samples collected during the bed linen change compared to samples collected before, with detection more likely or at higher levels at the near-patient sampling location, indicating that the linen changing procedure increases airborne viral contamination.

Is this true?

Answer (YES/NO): YES